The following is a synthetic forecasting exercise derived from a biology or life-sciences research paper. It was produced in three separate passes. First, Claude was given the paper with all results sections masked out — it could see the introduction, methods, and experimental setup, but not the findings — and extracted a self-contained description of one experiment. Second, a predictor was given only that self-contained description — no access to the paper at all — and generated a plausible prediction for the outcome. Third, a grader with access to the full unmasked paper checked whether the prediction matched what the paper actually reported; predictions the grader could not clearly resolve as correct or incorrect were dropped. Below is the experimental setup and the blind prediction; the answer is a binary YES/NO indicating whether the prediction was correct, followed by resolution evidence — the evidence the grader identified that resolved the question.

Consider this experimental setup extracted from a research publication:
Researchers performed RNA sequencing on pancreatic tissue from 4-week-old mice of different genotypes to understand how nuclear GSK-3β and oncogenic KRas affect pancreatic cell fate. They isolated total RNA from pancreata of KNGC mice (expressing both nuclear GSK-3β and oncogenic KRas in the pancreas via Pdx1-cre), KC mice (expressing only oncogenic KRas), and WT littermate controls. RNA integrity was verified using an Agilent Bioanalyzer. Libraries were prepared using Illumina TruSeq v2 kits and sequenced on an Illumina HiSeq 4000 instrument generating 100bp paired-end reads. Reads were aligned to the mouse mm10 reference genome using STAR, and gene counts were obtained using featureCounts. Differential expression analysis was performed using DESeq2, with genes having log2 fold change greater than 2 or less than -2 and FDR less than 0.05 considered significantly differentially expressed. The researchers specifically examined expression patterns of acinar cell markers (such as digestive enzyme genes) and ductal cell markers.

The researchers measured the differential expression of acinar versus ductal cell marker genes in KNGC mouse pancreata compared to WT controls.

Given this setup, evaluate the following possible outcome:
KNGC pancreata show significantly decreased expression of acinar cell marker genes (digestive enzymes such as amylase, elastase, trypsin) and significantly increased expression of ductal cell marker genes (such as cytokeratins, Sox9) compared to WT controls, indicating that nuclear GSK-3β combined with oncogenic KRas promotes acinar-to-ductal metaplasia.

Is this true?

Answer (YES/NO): YES